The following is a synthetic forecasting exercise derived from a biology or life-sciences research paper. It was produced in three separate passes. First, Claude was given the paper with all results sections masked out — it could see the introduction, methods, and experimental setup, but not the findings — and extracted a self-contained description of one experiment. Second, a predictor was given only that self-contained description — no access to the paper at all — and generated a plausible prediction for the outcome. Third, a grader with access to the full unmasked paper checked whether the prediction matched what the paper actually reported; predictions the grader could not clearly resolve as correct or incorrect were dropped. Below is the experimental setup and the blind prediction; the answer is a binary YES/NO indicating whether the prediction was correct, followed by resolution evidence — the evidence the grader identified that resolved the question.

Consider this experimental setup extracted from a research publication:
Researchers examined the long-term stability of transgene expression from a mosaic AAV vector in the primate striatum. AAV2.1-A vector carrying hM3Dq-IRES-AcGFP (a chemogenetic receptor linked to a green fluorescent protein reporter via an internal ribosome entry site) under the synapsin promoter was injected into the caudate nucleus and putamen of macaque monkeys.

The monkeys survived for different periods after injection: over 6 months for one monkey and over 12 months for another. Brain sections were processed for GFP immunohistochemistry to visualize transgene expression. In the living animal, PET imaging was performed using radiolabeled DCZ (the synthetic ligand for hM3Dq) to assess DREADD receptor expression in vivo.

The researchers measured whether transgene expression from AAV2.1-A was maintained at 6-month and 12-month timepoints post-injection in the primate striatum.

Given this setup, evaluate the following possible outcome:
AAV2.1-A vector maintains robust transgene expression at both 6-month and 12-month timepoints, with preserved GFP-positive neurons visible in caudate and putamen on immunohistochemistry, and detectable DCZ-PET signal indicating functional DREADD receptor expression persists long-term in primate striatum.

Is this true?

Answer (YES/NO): YES